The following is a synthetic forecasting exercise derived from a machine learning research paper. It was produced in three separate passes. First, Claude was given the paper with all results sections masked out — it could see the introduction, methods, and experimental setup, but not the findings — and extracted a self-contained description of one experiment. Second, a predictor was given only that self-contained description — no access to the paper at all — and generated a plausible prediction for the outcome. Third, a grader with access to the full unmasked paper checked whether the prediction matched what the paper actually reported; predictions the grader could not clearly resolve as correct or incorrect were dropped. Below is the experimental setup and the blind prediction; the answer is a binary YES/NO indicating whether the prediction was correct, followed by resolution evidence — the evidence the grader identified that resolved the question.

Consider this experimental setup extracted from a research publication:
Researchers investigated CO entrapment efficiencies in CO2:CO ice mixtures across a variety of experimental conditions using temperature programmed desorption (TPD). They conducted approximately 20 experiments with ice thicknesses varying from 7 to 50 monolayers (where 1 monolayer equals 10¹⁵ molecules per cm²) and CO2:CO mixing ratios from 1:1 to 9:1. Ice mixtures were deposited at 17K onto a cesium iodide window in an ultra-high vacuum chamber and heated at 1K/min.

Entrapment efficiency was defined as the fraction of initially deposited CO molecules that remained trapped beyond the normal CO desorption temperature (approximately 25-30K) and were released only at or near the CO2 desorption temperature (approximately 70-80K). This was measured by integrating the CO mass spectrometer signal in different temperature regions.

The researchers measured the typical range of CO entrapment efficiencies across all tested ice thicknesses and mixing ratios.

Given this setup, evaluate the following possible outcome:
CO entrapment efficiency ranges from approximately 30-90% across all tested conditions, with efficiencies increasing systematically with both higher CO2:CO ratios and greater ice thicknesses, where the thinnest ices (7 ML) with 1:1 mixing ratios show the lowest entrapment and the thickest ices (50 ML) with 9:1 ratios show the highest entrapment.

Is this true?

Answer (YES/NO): NO